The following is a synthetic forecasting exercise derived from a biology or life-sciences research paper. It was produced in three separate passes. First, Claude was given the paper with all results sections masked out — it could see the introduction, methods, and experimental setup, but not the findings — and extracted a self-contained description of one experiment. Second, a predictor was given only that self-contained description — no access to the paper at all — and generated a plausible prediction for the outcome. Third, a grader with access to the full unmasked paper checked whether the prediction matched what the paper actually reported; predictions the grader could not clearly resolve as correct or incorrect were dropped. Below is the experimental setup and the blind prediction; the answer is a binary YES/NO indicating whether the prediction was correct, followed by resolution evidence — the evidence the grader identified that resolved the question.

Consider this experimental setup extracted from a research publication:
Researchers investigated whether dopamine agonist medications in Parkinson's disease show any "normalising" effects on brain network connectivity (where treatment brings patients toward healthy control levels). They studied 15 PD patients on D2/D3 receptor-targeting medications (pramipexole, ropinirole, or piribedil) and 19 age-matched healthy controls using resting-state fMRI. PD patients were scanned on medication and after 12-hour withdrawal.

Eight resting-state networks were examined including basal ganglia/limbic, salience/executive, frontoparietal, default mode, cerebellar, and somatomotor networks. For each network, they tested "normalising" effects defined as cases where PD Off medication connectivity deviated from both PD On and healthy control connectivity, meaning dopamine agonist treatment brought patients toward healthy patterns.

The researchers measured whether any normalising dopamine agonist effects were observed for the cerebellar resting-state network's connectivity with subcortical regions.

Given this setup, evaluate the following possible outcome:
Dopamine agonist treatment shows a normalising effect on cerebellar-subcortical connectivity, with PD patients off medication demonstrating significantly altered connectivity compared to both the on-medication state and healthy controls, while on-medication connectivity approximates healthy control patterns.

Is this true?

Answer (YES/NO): YES